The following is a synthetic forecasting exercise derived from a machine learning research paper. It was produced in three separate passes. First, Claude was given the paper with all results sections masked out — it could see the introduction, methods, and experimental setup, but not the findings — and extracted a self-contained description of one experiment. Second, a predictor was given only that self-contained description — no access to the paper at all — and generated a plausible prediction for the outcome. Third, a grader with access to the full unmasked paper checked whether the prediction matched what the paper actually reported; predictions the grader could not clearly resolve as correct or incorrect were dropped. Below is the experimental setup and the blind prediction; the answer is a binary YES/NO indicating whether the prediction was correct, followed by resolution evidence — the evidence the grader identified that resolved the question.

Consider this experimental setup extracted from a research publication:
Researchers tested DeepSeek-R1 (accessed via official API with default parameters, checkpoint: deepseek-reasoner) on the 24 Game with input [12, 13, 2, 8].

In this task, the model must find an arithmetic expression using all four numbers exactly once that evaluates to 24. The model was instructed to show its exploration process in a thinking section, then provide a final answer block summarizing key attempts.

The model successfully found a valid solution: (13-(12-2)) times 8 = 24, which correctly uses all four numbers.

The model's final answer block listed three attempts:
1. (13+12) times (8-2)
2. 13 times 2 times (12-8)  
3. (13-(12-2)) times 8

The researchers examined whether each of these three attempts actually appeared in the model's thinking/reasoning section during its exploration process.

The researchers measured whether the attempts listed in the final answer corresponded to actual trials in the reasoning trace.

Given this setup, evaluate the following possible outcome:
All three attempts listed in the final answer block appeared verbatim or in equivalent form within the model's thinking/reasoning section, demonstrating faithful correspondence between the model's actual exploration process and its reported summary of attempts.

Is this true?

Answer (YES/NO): NO